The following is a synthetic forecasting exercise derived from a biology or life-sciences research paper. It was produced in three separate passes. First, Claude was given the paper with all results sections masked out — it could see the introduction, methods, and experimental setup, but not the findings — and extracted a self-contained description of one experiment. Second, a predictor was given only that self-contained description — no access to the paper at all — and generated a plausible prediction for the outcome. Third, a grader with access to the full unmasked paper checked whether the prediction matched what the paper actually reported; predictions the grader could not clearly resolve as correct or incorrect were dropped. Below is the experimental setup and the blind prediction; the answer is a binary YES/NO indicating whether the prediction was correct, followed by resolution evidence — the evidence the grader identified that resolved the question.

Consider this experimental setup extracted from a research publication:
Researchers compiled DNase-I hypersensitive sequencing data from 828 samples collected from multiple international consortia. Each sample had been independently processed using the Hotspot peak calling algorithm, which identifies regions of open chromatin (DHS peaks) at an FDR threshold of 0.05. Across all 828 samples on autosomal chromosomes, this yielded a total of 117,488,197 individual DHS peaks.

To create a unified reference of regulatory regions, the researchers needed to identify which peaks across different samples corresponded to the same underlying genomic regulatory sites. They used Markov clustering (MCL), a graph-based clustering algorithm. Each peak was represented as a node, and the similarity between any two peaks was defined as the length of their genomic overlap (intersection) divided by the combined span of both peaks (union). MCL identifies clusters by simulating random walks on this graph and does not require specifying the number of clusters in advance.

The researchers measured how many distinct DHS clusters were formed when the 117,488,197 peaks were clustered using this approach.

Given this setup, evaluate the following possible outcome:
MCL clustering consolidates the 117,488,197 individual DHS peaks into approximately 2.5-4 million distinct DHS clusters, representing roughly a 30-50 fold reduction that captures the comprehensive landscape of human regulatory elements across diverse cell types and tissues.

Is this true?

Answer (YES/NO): NO